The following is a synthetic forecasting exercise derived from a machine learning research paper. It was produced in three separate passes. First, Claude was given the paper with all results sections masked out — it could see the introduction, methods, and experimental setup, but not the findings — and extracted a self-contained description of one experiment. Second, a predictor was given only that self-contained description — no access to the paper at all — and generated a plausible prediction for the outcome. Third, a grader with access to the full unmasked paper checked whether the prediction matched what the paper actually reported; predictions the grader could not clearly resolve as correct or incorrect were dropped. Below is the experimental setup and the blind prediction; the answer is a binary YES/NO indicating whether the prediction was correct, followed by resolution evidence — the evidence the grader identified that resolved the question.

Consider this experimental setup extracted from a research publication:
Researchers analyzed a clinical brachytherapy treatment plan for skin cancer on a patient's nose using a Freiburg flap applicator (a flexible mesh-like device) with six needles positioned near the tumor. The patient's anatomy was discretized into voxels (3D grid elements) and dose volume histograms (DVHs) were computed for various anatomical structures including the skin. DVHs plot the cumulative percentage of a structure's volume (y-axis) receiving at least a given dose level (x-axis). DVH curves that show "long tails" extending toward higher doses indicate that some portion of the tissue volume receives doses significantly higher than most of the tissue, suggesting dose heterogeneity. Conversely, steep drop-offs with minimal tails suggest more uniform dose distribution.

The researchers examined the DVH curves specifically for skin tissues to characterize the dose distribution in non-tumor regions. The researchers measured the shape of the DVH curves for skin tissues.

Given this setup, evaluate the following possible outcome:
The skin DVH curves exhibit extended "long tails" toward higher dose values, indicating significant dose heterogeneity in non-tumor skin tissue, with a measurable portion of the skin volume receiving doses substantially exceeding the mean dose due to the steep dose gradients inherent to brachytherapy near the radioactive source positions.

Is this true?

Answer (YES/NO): YES